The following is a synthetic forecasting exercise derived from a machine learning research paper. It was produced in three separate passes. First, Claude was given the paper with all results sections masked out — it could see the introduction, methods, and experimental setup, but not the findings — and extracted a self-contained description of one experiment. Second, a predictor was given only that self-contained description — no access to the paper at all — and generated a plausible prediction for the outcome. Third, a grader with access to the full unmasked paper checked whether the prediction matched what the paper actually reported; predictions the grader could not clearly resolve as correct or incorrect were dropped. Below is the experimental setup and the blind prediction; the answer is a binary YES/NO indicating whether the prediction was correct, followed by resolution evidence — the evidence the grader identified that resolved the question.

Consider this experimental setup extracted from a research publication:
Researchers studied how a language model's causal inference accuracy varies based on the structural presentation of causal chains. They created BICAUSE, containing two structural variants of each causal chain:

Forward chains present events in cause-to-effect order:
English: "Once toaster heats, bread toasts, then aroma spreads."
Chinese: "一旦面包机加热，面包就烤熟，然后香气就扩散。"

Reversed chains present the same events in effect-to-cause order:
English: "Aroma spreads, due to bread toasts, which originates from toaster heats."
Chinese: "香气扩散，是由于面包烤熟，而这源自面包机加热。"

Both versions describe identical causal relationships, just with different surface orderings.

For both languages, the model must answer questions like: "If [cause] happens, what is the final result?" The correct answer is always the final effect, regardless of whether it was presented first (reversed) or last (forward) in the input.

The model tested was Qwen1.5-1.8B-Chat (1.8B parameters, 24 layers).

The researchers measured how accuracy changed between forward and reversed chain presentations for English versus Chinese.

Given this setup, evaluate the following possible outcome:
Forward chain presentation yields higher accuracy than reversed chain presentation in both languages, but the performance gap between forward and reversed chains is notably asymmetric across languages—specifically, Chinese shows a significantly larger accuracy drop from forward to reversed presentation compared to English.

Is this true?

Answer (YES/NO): YES